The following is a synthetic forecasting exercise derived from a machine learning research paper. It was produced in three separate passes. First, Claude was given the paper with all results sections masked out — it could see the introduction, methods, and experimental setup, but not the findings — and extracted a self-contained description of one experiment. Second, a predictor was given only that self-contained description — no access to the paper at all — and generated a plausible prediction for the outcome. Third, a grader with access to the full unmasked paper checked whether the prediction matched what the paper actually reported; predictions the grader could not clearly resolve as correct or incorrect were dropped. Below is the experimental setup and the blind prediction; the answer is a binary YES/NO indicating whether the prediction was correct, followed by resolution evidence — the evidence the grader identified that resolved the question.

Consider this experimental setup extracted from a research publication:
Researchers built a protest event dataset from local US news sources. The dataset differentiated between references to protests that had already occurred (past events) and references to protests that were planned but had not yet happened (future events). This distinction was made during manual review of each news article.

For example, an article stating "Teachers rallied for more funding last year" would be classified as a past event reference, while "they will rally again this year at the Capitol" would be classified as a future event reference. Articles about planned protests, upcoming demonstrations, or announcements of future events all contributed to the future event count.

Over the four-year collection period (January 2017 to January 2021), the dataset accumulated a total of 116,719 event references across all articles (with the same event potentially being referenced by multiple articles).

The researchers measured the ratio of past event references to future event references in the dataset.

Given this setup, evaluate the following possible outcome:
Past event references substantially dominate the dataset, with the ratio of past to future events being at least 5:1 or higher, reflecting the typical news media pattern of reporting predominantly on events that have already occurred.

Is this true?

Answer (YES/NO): YES